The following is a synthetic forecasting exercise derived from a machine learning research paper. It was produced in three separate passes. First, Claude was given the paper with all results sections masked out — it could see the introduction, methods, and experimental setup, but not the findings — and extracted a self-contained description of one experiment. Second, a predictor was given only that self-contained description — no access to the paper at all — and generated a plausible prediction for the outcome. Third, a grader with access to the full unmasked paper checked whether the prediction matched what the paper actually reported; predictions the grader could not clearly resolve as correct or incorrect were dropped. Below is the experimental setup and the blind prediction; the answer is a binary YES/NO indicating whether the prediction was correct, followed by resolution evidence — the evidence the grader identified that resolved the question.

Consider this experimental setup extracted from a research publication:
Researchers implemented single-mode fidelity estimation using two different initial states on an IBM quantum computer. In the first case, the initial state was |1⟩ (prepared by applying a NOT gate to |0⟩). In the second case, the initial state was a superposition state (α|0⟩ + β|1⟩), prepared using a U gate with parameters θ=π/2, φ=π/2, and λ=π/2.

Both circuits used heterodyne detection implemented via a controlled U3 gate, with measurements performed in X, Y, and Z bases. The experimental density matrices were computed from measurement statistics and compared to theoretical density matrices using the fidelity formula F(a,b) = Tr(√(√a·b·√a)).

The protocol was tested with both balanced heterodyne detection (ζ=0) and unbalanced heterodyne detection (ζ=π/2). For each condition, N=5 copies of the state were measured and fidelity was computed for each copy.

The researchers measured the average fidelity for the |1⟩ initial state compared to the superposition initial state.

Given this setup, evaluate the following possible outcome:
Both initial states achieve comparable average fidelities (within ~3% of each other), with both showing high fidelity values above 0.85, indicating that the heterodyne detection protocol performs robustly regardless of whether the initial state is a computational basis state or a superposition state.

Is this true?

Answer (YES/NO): NO